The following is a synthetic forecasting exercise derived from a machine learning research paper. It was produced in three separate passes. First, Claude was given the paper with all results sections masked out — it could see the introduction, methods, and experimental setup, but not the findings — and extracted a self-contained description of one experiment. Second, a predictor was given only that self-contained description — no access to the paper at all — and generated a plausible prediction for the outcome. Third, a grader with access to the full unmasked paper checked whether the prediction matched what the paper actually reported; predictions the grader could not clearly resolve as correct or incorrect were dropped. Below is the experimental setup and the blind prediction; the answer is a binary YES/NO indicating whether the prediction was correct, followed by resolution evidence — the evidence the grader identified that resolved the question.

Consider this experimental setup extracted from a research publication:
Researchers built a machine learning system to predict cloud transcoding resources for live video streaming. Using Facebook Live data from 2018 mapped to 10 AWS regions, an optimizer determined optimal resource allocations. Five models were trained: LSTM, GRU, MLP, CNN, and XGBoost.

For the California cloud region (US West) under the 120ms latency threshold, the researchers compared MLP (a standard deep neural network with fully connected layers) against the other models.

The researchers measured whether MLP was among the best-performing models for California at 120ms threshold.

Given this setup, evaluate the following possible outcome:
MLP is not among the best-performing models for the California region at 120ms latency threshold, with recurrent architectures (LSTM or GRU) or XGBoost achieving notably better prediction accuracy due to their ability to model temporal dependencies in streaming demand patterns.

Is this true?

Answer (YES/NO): NO